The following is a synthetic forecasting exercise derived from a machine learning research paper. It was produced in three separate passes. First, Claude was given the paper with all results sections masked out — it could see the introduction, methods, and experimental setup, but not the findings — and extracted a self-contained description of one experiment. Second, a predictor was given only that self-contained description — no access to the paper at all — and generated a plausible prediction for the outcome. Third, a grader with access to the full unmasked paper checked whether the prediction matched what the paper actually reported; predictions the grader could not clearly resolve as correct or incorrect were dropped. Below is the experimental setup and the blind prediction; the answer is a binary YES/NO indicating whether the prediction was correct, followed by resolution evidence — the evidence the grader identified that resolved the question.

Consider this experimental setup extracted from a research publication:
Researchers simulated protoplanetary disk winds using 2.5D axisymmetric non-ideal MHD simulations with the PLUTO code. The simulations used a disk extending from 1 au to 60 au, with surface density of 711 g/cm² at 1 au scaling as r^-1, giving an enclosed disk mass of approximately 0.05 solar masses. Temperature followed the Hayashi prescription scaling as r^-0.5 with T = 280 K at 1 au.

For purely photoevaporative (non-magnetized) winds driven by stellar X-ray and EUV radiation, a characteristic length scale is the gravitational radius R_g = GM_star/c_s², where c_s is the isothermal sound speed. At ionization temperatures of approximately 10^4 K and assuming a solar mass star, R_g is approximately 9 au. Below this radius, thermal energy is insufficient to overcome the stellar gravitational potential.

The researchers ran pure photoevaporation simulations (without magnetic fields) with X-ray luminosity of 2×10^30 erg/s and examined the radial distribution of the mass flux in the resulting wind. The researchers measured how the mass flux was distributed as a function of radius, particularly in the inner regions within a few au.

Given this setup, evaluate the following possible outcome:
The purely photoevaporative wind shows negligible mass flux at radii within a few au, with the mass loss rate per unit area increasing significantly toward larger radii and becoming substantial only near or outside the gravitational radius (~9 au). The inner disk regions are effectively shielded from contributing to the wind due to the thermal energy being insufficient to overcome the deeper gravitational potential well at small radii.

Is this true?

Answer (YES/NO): NO